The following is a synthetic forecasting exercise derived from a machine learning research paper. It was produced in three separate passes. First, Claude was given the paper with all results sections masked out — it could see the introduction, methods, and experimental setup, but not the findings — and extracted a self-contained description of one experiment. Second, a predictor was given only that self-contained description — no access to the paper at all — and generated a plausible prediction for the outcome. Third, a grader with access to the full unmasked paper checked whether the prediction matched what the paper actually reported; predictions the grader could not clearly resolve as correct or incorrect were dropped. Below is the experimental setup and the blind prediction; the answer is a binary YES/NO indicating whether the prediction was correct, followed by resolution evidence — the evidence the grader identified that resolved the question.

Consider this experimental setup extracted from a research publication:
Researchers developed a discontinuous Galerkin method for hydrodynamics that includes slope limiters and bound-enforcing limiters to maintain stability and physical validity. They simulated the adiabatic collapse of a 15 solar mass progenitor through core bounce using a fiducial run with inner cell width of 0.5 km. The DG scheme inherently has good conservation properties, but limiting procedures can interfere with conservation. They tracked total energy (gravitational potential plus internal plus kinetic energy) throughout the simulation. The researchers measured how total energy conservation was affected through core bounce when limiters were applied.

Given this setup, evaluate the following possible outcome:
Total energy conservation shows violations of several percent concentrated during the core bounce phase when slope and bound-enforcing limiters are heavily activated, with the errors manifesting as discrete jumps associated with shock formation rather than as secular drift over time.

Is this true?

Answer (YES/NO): NO